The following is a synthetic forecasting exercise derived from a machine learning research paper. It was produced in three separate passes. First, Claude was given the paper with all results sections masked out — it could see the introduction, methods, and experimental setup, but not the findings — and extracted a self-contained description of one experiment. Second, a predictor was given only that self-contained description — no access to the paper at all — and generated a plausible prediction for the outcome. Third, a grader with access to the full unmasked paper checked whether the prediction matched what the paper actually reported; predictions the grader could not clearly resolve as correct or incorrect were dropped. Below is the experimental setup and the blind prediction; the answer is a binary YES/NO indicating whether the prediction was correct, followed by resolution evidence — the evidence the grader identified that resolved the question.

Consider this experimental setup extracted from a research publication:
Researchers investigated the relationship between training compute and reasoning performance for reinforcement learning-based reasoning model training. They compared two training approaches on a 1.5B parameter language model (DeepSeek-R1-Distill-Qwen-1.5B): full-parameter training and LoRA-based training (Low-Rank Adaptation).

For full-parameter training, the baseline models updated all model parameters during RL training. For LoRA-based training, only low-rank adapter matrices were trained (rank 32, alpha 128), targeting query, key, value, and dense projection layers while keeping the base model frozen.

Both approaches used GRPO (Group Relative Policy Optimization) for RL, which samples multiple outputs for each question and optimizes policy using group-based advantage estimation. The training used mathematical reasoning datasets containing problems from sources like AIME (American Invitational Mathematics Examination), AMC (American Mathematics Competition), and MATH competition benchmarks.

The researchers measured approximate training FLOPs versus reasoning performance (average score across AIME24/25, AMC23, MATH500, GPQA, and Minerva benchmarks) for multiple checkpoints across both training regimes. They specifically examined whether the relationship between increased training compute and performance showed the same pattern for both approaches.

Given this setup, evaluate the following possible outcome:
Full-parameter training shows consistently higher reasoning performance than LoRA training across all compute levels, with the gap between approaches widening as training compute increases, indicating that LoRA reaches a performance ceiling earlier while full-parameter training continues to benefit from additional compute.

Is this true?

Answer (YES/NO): NO